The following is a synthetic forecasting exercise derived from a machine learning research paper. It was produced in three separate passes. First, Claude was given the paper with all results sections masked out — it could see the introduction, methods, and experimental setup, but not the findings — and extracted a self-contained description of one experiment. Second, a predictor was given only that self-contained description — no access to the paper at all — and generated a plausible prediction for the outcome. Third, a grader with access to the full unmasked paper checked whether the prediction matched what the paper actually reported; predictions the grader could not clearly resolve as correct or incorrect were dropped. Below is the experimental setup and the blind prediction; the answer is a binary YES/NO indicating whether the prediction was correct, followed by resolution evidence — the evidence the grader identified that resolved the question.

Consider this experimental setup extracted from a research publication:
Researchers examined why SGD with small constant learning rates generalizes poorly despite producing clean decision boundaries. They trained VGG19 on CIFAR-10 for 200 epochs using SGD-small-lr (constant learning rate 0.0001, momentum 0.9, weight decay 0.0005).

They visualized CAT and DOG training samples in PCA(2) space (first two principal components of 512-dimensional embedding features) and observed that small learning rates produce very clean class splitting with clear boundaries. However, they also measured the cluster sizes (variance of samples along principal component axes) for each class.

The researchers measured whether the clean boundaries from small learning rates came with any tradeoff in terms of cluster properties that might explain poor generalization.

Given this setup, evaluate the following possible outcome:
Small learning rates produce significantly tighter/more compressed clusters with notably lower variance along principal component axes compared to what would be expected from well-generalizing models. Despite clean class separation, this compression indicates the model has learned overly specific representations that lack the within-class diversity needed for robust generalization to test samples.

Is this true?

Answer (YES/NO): NO